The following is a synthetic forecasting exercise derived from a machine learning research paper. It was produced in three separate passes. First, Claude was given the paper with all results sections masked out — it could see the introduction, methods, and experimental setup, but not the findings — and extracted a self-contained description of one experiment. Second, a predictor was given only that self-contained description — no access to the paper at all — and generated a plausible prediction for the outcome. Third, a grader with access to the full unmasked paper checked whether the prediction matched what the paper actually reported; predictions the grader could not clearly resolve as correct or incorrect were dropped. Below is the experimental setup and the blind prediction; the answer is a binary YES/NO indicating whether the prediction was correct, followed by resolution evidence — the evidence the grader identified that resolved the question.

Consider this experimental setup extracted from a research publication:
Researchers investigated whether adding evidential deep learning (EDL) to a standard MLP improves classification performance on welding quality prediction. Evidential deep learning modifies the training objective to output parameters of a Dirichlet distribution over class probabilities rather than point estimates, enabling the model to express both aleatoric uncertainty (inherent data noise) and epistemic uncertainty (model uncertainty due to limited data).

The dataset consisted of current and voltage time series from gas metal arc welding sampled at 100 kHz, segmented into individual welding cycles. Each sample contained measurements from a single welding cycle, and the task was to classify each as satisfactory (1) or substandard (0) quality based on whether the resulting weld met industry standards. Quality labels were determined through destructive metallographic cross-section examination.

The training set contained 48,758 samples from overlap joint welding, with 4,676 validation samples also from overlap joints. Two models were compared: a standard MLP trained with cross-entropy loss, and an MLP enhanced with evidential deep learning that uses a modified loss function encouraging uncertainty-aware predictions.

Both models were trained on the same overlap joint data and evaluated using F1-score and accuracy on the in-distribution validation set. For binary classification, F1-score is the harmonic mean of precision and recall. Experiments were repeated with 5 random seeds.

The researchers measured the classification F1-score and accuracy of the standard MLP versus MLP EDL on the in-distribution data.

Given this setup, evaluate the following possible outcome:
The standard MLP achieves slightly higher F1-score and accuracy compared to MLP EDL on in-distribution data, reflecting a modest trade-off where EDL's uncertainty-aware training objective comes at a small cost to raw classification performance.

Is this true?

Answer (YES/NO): NO